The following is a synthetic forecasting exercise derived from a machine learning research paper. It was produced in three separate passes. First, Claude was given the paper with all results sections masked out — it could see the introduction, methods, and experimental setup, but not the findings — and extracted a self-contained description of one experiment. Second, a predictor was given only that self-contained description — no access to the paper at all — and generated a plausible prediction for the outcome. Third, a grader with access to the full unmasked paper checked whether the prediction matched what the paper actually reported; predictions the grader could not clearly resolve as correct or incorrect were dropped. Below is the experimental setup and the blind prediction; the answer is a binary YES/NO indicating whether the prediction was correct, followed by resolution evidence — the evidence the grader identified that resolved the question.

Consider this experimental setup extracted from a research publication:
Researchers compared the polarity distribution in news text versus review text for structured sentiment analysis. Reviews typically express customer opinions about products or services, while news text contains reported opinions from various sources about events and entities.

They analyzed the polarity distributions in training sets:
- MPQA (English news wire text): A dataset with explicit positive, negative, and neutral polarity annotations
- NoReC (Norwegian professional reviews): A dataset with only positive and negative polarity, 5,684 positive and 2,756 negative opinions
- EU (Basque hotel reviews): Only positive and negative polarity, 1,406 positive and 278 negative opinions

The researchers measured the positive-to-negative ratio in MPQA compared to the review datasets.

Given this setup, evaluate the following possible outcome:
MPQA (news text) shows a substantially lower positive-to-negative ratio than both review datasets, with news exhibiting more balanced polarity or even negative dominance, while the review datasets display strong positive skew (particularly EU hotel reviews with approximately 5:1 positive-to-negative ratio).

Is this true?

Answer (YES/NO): YES